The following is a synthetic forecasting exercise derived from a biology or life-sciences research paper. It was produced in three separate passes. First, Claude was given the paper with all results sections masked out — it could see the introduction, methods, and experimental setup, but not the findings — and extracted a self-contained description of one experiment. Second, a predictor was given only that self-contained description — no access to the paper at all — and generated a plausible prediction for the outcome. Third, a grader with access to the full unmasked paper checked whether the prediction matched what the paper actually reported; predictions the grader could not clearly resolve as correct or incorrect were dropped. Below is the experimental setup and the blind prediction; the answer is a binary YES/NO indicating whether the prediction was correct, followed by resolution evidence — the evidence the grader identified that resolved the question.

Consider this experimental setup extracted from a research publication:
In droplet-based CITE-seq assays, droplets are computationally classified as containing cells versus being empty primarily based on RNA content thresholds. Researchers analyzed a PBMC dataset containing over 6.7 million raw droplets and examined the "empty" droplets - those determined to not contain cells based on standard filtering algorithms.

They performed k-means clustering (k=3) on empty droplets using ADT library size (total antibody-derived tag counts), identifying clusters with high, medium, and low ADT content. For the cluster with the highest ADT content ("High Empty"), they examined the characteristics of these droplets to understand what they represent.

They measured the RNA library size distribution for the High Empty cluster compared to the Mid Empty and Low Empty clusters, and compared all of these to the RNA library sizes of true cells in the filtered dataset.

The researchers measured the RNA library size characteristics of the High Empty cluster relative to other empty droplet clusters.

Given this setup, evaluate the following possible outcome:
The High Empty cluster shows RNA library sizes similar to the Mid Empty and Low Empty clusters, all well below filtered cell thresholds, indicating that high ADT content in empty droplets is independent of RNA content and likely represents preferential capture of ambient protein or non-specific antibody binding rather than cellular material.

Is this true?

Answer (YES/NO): NO